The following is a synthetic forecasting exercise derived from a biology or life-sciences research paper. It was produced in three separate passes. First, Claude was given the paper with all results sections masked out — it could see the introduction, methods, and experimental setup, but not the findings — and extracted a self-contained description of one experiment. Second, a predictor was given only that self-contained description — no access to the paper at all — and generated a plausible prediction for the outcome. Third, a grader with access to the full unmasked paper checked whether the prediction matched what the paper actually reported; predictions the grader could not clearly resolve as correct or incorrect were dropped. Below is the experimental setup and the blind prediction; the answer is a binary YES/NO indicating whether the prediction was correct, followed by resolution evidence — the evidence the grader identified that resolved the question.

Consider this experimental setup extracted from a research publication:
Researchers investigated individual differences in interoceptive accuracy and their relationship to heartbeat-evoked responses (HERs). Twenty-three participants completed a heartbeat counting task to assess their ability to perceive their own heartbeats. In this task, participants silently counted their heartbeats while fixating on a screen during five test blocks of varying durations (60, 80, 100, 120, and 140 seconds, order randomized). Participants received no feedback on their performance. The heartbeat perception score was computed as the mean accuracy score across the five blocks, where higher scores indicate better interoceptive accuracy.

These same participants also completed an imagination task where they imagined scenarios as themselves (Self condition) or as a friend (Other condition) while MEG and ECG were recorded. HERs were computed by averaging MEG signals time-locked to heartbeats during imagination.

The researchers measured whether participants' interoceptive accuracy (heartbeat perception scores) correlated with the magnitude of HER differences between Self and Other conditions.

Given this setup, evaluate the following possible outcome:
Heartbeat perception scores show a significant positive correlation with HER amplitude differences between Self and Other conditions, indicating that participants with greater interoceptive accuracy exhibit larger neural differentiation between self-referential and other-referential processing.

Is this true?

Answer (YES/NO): NO